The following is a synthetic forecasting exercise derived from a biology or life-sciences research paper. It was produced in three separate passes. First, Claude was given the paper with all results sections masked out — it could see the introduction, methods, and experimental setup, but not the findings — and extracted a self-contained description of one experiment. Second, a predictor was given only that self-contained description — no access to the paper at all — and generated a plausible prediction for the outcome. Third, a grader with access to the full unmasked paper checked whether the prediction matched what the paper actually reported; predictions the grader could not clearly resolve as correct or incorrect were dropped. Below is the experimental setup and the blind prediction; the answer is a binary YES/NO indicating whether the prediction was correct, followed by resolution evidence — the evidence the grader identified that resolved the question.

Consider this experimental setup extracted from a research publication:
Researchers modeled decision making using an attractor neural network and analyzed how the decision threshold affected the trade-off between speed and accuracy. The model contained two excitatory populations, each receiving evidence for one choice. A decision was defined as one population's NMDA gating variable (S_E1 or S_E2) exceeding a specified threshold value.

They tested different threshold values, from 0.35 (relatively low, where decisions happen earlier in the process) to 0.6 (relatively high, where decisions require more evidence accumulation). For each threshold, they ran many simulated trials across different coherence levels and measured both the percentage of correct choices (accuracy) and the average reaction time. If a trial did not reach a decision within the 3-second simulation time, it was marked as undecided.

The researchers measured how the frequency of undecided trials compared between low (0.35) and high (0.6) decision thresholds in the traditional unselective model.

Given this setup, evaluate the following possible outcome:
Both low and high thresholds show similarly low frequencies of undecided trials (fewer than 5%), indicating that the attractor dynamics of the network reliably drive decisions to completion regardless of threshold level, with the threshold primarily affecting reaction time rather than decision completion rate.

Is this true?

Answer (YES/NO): NO